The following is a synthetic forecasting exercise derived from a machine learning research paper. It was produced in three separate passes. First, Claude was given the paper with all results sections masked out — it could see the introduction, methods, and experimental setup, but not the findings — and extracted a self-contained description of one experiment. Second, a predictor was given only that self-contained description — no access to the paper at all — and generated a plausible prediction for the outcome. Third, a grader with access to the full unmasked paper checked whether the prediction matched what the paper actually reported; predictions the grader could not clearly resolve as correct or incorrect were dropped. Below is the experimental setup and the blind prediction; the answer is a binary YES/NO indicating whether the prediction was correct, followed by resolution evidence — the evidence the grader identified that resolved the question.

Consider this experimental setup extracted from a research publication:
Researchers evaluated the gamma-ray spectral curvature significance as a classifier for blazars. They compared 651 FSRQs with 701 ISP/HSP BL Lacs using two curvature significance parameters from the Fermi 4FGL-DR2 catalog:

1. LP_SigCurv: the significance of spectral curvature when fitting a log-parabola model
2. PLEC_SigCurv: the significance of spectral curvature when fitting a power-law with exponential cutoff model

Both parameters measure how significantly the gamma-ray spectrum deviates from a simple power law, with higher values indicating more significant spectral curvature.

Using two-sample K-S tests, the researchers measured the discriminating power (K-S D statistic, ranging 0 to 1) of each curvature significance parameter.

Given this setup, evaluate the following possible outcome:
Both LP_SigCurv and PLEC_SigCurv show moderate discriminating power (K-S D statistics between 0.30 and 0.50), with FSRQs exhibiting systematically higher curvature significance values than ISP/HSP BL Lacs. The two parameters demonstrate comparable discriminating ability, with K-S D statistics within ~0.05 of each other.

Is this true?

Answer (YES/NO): NO